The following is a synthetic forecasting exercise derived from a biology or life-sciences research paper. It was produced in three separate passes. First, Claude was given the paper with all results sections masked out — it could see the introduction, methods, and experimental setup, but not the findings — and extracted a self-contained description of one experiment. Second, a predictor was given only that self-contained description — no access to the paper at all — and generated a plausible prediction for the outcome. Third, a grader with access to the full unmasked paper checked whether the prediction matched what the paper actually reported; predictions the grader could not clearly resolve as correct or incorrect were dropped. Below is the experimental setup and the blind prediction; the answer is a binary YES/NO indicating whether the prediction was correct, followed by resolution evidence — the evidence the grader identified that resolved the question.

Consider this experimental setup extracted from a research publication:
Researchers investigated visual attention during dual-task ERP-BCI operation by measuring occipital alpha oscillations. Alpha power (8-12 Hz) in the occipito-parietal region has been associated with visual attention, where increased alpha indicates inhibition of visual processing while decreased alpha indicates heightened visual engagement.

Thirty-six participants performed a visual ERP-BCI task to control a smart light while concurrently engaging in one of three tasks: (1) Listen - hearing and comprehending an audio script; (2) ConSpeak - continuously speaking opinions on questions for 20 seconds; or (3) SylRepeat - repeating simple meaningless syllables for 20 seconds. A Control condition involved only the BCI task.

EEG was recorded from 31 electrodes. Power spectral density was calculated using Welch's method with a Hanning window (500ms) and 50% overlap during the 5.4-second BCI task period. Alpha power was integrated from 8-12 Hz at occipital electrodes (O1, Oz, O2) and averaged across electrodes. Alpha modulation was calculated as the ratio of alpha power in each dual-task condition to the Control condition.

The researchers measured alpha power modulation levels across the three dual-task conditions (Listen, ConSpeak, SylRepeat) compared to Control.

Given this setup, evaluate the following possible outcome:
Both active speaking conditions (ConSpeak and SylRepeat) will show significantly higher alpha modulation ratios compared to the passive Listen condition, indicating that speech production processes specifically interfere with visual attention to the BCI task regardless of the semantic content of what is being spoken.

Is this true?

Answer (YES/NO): NO